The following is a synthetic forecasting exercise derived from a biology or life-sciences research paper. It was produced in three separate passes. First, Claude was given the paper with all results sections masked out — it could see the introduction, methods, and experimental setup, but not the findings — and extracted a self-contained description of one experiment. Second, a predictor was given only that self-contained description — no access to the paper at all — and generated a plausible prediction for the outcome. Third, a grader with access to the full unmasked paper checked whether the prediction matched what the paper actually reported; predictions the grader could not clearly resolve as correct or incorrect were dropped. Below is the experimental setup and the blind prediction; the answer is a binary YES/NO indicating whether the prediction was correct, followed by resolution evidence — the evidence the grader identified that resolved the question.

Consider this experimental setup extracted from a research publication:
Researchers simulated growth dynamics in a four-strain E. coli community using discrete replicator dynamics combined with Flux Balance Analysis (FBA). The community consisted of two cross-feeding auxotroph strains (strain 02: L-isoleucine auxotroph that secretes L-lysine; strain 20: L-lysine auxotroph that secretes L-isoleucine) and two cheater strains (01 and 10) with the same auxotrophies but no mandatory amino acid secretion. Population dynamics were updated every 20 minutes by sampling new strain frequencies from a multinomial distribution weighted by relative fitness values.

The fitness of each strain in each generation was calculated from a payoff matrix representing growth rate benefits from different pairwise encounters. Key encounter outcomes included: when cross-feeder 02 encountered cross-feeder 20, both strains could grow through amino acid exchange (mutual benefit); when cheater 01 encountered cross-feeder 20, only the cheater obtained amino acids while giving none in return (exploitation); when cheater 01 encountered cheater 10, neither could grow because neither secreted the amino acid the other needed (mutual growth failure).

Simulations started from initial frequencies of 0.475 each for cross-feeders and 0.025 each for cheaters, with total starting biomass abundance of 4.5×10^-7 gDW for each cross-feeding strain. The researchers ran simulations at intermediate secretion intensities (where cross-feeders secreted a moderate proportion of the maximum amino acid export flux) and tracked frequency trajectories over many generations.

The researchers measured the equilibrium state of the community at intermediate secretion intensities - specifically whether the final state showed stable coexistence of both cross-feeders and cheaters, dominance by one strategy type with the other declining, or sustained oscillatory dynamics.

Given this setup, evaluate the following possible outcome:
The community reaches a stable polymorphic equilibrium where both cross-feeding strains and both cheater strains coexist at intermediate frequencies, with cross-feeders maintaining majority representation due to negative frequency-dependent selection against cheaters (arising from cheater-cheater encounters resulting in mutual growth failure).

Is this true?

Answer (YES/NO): NO